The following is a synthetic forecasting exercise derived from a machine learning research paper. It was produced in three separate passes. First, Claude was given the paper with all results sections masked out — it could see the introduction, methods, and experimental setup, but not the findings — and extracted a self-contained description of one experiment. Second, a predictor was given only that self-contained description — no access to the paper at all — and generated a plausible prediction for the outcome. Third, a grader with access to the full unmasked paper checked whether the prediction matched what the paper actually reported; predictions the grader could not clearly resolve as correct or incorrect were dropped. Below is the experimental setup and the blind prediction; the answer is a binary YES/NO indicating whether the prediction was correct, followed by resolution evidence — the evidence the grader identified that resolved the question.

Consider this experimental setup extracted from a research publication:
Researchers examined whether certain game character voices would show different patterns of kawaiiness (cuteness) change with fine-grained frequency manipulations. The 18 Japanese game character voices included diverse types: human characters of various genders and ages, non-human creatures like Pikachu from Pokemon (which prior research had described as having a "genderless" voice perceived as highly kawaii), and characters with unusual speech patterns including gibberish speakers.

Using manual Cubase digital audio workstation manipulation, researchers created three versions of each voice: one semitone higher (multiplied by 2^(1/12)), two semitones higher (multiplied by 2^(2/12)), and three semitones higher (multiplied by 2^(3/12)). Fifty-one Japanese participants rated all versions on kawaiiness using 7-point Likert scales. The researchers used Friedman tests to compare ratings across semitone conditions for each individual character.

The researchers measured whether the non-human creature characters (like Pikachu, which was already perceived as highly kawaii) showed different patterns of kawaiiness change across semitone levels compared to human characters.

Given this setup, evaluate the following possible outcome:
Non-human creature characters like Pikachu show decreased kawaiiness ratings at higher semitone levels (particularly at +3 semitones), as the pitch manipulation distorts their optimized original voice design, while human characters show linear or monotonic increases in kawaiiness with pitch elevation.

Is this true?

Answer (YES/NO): NO